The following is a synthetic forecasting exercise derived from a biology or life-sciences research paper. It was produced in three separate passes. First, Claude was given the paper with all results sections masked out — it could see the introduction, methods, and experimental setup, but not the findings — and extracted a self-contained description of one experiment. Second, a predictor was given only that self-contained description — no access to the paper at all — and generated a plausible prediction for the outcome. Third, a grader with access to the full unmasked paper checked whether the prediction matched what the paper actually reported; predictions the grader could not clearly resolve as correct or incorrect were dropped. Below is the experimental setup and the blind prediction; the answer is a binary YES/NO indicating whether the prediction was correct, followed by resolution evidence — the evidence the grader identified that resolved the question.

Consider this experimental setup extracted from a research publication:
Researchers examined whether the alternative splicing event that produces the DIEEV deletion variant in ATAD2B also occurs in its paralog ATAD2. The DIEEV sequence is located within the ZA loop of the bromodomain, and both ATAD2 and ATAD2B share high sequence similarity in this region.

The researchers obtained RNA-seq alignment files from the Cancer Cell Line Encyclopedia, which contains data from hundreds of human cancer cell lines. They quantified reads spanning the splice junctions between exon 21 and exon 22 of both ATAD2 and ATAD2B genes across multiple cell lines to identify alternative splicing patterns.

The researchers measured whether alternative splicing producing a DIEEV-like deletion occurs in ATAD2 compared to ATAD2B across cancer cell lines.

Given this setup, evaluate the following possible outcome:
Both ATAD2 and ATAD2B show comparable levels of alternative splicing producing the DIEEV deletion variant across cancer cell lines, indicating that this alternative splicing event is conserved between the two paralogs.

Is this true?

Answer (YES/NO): NO